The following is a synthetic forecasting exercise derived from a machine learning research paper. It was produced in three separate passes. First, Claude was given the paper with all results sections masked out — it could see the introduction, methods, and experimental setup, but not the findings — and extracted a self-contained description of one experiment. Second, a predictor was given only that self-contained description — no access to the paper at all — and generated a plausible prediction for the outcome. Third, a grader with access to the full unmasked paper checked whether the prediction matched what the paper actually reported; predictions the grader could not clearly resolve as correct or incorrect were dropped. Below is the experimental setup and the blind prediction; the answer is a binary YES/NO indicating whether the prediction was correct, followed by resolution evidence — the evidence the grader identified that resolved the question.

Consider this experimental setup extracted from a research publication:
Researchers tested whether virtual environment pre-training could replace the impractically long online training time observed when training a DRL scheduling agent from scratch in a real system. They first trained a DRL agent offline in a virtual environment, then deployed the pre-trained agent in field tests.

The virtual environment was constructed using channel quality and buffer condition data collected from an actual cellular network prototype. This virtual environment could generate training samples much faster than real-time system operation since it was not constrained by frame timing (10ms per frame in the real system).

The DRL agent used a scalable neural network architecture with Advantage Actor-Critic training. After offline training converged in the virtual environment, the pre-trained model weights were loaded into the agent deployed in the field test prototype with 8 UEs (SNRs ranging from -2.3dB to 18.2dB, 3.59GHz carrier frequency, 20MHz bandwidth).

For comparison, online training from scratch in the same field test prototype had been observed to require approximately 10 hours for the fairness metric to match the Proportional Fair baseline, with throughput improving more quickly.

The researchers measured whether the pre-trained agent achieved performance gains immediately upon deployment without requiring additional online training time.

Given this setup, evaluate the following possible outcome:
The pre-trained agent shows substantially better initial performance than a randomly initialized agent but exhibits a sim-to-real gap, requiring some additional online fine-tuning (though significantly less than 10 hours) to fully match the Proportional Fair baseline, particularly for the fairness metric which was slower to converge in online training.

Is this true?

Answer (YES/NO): NO